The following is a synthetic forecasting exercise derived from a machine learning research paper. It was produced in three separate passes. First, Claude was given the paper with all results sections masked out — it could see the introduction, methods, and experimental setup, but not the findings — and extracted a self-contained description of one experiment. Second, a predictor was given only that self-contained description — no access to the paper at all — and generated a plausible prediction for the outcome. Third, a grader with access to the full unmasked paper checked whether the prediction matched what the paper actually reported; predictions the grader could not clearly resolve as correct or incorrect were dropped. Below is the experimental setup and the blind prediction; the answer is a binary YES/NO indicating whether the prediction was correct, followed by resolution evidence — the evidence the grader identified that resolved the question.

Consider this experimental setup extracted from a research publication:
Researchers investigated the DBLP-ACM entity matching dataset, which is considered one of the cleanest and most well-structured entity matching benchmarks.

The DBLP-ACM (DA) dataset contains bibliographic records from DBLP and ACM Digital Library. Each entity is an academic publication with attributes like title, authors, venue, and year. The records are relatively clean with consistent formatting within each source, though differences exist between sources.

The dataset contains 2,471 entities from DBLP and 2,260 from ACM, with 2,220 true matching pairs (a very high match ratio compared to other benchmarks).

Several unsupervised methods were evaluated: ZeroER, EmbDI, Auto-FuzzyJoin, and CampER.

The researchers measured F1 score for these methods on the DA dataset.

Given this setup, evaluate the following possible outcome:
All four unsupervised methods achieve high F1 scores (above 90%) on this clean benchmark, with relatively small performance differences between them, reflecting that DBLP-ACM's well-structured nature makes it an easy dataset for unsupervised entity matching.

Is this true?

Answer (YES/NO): YES